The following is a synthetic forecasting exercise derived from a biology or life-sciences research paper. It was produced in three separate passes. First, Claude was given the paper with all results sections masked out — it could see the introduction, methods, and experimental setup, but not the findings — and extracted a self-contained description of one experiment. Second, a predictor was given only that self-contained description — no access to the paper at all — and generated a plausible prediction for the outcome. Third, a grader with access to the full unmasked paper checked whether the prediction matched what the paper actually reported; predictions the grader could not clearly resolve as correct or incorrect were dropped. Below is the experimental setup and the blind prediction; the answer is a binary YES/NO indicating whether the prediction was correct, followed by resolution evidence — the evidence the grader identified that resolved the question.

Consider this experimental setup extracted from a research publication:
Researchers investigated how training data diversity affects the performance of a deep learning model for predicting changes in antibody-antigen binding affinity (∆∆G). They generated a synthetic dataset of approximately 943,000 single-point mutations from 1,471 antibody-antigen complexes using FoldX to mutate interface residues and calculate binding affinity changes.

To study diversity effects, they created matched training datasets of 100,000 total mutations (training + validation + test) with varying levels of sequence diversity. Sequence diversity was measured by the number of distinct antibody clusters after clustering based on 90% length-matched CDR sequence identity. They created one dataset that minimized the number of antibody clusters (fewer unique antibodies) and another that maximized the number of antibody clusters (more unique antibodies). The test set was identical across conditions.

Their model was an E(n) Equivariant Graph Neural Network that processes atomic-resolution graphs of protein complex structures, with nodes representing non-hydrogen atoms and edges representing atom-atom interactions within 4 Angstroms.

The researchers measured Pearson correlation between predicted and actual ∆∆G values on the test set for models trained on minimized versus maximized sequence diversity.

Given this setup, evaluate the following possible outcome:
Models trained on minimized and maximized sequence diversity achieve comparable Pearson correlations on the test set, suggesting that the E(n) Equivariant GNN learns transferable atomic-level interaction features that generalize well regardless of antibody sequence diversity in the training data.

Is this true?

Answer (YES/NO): NO